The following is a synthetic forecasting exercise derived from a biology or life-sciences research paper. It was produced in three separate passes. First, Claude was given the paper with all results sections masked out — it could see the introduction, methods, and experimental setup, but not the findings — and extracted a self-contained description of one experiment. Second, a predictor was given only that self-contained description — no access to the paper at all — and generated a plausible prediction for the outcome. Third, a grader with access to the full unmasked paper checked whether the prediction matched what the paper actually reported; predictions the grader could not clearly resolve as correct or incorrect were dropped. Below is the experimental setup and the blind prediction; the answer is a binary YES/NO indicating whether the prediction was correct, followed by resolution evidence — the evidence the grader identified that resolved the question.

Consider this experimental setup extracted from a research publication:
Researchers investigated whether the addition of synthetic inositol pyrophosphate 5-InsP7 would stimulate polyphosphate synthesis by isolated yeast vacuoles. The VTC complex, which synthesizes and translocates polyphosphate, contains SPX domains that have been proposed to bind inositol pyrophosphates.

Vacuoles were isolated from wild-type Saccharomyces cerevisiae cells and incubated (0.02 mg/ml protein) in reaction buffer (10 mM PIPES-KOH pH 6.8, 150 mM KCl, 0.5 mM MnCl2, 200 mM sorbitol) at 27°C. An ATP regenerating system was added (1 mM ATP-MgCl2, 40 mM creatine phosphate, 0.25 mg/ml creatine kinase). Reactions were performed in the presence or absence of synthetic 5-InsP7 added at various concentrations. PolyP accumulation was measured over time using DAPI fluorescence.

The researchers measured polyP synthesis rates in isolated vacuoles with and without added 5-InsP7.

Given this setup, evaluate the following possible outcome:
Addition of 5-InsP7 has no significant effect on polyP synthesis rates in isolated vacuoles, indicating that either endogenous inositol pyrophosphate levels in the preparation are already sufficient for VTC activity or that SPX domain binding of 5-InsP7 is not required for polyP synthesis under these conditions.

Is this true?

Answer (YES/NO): NO